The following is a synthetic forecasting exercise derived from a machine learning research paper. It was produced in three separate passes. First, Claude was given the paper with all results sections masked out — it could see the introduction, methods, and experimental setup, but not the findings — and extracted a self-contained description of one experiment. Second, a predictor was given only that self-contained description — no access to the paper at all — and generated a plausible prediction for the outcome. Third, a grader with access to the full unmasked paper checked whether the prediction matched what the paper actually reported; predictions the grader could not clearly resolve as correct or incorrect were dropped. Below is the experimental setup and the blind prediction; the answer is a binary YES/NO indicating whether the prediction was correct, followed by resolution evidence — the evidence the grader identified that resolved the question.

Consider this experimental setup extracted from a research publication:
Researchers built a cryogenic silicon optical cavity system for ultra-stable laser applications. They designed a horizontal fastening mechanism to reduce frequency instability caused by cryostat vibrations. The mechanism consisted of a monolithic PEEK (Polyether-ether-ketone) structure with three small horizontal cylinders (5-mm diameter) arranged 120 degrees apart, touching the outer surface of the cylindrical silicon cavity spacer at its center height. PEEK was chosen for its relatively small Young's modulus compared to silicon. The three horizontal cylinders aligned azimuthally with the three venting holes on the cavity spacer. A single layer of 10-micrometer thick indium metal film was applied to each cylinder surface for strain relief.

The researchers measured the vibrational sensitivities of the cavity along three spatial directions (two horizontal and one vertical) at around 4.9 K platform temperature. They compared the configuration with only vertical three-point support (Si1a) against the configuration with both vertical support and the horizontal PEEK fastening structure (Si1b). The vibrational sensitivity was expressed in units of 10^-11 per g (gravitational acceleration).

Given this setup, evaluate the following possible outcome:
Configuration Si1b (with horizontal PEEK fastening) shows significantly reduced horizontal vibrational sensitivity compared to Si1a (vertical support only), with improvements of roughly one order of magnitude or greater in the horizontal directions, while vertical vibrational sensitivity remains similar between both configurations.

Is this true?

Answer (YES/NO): NO